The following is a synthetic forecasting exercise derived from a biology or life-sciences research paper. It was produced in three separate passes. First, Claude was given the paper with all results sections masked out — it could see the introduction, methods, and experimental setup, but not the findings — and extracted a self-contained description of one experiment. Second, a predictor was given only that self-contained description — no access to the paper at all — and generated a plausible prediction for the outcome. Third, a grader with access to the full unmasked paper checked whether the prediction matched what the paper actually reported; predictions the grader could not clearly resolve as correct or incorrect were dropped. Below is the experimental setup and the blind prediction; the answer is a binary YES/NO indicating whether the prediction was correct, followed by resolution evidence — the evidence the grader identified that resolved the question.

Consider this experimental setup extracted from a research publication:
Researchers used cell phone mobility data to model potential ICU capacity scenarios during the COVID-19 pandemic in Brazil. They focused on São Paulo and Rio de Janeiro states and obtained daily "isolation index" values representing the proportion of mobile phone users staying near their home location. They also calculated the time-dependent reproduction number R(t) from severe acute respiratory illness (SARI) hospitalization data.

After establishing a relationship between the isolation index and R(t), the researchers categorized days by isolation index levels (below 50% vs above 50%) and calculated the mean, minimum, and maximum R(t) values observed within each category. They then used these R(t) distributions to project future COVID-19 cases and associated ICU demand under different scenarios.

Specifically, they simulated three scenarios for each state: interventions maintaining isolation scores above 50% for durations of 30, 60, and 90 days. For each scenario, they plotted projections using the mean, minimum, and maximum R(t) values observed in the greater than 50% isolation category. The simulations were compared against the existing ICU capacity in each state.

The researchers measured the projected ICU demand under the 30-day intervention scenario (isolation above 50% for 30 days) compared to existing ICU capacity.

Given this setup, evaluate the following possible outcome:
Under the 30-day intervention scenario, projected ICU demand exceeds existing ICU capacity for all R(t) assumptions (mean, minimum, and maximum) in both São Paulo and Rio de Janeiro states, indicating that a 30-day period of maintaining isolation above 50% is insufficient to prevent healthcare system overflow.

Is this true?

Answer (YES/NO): NO